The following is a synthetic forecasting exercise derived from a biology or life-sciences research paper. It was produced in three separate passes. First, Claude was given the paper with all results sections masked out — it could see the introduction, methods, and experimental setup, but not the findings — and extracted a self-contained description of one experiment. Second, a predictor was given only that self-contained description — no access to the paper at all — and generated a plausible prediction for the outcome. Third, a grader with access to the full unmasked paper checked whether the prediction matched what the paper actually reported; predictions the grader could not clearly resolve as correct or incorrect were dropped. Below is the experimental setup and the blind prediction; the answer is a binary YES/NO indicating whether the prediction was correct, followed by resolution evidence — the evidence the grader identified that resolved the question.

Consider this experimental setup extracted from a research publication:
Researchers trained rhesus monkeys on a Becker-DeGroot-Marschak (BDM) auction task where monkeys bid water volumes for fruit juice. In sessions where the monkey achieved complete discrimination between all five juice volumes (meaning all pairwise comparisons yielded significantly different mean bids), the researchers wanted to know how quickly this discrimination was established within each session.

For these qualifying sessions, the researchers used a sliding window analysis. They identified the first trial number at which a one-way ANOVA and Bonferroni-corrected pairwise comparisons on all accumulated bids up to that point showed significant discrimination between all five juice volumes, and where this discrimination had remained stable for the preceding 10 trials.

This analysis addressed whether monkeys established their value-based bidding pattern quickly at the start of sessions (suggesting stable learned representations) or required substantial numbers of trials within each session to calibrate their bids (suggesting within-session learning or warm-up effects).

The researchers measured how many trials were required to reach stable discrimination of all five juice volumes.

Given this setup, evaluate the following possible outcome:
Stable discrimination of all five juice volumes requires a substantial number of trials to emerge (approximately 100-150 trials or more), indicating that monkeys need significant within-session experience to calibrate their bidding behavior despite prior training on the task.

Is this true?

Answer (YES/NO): YES